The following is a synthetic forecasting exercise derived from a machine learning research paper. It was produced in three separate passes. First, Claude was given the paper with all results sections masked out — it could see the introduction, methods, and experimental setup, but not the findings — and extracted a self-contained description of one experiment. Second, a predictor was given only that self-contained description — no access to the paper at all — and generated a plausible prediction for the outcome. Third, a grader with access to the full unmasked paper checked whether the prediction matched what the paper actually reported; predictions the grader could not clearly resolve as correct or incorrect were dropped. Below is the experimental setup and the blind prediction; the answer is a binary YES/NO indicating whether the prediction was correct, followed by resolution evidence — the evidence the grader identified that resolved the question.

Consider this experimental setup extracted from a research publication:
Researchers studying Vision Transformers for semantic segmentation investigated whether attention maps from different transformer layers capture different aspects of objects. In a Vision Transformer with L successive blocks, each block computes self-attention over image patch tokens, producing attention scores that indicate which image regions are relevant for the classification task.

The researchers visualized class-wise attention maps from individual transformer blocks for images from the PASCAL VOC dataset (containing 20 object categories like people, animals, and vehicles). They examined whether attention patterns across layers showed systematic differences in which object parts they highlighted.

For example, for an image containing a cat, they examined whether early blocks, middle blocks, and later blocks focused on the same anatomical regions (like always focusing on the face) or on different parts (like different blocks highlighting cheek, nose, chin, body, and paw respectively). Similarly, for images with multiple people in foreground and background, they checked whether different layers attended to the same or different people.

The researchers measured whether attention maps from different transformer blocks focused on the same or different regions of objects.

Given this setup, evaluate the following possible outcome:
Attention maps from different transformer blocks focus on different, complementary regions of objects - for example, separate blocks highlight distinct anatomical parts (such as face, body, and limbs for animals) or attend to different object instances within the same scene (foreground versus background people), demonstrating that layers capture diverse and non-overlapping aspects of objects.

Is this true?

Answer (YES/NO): YES